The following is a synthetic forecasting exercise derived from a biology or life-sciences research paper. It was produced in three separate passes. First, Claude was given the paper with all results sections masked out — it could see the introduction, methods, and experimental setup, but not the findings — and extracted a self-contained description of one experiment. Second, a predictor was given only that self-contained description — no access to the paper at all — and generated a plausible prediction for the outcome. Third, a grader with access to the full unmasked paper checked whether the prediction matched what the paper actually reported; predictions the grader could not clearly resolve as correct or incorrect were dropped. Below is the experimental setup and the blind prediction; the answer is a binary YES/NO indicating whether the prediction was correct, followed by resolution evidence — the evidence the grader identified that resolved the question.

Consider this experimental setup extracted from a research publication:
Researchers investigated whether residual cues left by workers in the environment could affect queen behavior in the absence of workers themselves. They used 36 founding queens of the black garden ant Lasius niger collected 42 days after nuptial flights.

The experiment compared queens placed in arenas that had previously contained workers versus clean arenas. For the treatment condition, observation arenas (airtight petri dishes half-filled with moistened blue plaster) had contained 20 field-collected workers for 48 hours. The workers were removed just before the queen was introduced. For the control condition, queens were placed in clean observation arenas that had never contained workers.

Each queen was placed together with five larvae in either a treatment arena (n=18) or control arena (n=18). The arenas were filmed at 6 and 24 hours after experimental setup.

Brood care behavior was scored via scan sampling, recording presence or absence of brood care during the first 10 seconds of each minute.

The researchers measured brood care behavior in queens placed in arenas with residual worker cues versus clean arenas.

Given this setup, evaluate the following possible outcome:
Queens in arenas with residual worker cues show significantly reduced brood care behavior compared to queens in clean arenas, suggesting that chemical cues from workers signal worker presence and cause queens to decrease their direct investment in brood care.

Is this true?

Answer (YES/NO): NO